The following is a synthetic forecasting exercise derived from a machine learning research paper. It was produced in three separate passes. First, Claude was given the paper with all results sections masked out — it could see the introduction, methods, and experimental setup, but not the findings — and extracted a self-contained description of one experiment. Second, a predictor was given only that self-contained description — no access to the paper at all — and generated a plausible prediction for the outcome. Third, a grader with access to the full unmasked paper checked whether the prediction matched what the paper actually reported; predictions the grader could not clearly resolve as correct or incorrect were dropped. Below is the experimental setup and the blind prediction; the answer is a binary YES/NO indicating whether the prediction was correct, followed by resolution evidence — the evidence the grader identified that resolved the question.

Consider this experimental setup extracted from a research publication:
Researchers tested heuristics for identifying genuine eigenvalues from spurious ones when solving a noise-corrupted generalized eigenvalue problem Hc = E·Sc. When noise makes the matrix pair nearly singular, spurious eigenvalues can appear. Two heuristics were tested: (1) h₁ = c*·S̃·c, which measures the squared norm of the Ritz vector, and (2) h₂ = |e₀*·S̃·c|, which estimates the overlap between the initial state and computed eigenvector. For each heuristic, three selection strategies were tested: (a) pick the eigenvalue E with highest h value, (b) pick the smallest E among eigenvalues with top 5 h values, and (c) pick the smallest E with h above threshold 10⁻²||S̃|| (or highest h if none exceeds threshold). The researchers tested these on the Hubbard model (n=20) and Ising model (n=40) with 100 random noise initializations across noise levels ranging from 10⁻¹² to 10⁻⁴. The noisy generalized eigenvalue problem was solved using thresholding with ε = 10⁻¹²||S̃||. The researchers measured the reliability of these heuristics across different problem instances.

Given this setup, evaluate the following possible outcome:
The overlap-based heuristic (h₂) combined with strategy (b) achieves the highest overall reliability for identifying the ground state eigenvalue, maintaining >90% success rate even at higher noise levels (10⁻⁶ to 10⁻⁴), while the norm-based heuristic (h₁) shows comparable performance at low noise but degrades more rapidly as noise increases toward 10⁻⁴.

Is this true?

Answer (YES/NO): NO